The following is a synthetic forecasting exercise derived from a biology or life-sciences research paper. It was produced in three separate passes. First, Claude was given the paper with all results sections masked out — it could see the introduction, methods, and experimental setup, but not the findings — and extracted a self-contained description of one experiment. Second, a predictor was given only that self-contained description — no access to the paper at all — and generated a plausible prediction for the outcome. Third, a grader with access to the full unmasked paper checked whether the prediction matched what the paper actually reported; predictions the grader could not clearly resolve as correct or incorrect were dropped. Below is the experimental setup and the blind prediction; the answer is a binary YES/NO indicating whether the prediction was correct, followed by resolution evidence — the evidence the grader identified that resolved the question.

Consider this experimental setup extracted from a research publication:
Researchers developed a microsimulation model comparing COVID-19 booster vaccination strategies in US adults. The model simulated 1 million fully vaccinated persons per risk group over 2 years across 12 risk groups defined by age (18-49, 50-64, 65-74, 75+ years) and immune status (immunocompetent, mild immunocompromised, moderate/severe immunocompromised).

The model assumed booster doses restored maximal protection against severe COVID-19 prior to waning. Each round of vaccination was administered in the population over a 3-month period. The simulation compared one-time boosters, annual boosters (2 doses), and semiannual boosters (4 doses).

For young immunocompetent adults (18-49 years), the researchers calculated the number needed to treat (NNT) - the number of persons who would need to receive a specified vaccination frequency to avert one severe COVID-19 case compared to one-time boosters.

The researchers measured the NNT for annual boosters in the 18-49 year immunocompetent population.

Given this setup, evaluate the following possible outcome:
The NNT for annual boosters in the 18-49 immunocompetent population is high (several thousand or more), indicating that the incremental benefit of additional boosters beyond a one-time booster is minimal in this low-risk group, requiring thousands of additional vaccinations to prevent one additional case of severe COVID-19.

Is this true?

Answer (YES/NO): YES